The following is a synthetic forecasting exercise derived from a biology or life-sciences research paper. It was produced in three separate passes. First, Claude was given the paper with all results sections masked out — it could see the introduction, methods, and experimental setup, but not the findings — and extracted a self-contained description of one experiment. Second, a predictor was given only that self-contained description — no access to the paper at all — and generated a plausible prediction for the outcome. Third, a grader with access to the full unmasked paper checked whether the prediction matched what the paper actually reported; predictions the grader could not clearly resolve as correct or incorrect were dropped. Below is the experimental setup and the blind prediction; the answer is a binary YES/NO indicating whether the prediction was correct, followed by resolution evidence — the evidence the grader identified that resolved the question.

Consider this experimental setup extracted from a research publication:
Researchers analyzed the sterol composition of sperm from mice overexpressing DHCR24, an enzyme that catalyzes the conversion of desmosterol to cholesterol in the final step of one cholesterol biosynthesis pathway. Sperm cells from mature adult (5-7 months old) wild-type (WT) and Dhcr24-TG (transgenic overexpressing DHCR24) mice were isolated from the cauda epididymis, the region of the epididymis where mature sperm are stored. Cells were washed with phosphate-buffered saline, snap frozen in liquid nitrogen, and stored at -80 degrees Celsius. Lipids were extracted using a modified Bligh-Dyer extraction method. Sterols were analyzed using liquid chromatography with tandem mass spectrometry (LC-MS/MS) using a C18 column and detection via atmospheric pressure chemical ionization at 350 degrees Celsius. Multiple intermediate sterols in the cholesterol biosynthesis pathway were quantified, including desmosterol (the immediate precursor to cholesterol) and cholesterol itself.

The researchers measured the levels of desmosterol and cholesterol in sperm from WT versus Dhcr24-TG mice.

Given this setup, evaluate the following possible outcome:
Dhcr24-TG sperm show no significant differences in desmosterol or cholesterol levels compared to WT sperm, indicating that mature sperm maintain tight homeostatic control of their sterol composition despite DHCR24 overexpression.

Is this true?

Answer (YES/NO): NO